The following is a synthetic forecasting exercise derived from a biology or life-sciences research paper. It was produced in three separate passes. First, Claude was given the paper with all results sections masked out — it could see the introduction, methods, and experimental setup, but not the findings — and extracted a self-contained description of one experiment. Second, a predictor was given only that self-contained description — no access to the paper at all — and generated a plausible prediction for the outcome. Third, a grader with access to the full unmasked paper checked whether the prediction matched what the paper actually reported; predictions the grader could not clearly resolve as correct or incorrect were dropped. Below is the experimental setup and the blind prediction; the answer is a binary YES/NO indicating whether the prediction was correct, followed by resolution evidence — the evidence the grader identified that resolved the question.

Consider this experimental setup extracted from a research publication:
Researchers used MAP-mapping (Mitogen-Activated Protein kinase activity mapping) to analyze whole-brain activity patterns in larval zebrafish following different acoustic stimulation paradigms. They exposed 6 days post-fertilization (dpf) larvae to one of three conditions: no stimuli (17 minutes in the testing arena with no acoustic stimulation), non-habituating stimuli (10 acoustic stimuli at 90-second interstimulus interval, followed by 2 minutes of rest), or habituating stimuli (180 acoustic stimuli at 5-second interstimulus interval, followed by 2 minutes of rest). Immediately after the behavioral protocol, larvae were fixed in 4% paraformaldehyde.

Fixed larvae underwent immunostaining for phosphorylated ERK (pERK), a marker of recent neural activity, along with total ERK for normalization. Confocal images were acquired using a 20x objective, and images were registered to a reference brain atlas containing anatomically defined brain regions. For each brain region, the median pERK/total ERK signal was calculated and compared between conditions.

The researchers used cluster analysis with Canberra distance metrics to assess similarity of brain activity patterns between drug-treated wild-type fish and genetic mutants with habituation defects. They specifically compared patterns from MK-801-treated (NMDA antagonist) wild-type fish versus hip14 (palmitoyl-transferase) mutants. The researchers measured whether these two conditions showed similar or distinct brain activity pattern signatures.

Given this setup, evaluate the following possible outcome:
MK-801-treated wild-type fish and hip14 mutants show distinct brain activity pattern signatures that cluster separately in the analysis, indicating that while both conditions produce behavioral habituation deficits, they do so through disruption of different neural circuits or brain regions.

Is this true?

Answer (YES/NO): YES